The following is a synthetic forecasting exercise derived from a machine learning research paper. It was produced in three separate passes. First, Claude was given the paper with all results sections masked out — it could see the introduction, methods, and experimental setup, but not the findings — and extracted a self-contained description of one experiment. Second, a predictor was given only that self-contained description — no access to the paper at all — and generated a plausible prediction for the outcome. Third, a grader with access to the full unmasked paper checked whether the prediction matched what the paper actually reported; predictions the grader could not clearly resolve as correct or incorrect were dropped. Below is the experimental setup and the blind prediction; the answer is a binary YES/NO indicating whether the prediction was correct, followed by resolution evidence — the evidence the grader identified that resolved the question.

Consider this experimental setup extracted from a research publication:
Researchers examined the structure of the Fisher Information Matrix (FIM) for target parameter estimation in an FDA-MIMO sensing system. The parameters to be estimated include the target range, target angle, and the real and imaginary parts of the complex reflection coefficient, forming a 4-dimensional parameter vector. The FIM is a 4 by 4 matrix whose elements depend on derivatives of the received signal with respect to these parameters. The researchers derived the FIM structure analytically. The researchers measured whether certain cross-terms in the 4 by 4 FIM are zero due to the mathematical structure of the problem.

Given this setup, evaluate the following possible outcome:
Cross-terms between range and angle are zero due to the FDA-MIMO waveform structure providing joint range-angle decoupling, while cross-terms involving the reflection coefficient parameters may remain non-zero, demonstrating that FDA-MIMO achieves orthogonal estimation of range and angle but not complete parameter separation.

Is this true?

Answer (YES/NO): NO